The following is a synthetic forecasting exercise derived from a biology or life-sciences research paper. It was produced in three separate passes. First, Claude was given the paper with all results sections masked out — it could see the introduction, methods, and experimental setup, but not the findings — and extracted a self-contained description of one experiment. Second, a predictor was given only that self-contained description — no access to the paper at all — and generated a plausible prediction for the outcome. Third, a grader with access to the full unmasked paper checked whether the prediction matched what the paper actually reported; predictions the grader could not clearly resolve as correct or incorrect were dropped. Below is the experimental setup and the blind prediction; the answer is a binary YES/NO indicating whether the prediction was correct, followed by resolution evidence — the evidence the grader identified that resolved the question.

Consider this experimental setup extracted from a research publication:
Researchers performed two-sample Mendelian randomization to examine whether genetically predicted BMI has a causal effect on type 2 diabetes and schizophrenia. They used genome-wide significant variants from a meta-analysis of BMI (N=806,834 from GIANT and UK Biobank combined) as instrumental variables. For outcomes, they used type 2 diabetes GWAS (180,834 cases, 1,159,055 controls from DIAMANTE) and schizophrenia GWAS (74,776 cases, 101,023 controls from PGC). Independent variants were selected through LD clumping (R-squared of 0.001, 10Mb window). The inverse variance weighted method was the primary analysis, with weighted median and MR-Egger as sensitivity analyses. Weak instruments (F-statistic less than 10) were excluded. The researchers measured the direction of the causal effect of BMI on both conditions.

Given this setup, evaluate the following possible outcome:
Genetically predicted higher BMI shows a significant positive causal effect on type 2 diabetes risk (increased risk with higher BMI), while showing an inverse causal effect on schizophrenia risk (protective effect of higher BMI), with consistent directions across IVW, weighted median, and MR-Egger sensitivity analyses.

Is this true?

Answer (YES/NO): NO